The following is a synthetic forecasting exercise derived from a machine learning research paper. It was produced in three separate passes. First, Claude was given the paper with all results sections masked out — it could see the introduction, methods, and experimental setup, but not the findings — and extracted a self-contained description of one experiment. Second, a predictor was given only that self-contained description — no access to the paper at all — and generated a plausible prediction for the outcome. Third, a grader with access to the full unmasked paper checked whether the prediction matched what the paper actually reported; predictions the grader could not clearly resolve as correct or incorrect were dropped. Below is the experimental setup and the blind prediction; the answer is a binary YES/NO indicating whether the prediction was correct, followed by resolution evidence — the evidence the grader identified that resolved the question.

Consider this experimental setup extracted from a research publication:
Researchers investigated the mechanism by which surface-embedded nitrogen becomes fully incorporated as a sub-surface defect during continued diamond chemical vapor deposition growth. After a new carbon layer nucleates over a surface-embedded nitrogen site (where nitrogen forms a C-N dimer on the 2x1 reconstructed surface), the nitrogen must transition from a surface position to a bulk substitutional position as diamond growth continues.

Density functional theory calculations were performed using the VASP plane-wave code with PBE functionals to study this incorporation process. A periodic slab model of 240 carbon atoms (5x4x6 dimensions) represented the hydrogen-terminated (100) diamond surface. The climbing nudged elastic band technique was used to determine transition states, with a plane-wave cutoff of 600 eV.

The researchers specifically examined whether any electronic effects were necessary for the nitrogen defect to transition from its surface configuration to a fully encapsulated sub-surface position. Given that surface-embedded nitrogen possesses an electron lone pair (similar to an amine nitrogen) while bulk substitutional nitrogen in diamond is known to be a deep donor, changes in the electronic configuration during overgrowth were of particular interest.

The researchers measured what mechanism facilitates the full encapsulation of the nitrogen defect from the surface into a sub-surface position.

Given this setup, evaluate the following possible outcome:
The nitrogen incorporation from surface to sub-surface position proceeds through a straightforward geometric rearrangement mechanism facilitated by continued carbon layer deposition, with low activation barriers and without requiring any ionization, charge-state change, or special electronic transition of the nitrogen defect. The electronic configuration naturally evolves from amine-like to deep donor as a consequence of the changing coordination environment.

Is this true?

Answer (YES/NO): NO